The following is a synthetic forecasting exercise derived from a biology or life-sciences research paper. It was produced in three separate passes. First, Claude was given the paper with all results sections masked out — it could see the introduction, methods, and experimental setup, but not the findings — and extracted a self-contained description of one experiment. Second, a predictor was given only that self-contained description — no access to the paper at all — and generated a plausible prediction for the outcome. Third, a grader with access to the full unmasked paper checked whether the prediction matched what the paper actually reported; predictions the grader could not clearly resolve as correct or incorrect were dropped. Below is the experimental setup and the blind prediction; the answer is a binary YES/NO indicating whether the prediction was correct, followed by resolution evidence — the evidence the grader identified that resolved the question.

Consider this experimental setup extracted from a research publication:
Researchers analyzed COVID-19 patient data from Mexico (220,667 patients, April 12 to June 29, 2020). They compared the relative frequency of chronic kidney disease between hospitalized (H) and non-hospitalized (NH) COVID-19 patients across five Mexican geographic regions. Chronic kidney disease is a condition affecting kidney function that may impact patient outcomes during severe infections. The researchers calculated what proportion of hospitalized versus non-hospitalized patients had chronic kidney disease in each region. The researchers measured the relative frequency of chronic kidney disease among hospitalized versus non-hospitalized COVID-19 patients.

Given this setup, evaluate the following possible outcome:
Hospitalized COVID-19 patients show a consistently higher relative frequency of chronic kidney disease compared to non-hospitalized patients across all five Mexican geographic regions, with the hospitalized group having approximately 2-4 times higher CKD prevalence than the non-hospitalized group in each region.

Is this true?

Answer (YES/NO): NO